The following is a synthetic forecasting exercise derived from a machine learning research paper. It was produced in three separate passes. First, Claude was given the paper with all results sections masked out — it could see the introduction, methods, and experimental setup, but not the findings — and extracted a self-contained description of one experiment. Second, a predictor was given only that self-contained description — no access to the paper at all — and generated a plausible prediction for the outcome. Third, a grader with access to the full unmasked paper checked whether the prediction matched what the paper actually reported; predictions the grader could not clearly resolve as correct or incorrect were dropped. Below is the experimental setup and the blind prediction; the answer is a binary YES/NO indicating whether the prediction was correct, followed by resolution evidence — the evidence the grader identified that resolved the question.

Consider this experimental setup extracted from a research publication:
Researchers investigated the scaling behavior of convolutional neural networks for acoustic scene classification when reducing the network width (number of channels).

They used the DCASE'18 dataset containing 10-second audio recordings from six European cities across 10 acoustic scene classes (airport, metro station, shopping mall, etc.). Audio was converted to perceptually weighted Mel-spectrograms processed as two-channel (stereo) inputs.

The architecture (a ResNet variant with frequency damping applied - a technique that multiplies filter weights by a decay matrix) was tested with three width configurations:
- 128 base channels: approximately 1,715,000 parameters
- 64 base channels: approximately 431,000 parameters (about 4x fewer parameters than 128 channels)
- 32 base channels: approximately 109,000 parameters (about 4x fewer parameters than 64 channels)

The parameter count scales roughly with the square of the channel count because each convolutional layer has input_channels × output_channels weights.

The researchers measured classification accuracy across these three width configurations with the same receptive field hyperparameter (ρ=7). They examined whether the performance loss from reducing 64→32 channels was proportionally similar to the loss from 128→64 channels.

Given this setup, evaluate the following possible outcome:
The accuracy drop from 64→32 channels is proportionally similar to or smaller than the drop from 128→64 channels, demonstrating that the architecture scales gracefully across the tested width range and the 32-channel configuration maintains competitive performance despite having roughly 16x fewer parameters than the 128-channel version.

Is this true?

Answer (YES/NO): NO